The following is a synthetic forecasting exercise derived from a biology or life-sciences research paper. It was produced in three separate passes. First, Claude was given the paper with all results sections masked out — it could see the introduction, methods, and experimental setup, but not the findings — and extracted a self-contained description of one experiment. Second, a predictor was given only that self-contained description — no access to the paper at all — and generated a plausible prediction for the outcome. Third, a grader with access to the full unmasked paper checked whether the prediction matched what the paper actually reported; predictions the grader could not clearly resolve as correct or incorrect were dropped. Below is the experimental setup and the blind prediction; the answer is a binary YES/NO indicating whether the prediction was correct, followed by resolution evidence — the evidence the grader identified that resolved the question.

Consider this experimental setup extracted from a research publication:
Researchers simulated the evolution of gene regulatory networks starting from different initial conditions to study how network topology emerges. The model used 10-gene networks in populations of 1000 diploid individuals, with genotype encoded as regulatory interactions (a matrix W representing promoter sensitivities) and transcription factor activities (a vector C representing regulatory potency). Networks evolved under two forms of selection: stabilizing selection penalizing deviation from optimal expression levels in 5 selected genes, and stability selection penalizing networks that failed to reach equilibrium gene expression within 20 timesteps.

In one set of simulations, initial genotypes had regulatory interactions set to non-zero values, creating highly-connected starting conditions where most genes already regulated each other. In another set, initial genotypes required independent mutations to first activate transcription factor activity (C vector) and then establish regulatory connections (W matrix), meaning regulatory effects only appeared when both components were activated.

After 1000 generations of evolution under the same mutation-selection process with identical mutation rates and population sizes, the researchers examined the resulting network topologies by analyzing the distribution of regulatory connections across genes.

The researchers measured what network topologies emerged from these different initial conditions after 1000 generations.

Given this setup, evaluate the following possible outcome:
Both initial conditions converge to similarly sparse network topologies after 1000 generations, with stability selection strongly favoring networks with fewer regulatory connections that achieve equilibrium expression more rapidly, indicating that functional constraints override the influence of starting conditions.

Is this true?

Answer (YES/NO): NO